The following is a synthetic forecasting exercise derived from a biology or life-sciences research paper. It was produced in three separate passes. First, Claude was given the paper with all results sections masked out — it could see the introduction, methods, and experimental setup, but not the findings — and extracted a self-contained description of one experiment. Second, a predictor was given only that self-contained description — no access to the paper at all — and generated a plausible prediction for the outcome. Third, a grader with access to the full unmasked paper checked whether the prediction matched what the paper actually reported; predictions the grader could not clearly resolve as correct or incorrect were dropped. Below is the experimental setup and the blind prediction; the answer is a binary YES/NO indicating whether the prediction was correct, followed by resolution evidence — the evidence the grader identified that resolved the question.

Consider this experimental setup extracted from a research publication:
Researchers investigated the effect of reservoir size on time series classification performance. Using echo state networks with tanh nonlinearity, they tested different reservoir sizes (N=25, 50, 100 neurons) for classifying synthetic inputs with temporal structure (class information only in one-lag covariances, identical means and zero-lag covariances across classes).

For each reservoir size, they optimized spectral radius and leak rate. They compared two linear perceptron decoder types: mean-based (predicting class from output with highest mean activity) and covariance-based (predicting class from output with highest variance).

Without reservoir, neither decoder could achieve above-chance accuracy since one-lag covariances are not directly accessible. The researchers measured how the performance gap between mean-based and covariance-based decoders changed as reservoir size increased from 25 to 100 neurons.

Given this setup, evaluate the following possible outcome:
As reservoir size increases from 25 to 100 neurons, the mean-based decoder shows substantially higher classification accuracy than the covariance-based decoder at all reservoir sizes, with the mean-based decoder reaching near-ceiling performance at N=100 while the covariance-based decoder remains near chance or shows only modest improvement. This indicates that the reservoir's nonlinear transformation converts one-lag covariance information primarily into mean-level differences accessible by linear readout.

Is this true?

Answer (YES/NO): NO